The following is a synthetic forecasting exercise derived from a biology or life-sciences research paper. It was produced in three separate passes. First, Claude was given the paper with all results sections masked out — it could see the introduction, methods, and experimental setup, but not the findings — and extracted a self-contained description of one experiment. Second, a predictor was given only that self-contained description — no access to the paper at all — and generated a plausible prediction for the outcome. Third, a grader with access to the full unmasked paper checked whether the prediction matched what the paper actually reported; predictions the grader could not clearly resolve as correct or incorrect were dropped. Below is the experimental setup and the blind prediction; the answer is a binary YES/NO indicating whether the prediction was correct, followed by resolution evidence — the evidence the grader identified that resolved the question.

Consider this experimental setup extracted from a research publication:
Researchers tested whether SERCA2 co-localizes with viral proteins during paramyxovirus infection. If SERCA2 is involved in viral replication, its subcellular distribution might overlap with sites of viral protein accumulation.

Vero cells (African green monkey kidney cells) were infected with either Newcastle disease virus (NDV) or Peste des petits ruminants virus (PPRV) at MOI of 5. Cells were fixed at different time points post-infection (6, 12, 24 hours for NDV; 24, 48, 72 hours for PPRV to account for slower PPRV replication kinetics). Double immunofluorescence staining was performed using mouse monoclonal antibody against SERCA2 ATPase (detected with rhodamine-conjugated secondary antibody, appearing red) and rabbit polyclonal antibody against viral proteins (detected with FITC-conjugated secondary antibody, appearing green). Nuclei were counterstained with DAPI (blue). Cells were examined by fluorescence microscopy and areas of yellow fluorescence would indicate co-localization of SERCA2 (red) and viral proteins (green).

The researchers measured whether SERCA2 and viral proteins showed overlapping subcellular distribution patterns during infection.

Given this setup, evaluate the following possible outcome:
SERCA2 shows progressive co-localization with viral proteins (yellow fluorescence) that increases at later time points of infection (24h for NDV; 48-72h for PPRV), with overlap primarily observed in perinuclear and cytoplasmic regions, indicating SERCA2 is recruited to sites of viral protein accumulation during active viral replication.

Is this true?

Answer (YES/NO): NO